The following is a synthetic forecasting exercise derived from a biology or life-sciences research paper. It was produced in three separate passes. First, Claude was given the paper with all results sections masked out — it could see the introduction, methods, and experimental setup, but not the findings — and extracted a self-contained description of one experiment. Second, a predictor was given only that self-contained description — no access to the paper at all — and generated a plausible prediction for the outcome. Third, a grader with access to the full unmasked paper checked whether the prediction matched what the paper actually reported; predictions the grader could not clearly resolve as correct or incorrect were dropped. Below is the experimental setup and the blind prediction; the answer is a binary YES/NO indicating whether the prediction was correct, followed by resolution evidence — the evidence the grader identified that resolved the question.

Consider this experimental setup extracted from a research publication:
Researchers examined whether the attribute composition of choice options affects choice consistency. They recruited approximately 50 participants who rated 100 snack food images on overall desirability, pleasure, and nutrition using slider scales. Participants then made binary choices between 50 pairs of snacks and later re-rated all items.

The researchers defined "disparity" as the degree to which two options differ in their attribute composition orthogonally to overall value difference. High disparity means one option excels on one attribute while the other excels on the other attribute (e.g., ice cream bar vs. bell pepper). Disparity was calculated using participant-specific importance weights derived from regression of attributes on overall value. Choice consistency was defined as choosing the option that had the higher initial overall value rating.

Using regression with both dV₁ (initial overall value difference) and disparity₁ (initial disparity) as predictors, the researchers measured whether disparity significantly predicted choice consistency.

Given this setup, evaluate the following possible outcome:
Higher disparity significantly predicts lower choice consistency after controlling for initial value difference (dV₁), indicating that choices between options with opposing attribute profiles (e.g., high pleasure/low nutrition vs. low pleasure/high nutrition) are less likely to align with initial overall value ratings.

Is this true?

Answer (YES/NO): NO